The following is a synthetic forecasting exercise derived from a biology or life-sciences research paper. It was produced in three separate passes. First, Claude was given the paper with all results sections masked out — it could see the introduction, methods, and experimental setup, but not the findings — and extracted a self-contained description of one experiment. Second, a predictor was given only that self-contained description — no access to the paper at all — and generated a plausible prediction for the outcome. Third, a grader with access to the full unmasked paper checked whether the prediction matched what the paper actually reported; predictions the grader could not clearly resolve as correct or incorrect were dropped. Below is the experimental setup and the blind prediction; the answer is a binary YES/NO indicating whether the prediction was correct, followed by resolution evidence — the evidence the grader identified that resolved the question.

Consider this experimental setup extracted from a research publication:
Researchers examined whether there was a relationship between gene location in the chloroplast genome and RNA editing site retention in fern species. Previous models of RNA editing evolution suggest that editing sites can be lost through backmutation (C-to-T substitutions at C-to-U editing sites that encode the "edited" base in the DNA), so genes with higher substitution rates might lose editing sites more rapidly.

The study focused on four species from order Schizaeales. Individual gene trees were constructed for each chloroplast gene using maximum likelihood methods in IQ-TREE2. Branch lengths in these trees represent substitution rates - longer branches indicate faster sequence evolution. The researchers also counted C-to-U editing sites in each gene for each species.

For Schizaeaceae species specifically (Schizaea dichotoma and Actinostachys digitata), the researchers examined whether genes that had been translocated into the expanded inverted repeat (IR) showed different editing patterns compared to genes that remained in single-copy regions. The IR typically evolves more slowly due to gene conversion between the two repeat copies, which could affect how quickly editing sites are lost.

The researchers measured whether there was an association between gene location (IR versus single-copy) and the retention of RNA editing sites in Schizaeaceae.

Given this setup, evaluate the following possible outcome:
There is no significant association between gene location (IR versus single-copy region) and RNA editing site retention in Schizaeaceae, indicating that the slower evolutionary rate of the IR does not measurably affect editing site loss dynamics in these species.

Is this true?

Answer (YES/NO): NO